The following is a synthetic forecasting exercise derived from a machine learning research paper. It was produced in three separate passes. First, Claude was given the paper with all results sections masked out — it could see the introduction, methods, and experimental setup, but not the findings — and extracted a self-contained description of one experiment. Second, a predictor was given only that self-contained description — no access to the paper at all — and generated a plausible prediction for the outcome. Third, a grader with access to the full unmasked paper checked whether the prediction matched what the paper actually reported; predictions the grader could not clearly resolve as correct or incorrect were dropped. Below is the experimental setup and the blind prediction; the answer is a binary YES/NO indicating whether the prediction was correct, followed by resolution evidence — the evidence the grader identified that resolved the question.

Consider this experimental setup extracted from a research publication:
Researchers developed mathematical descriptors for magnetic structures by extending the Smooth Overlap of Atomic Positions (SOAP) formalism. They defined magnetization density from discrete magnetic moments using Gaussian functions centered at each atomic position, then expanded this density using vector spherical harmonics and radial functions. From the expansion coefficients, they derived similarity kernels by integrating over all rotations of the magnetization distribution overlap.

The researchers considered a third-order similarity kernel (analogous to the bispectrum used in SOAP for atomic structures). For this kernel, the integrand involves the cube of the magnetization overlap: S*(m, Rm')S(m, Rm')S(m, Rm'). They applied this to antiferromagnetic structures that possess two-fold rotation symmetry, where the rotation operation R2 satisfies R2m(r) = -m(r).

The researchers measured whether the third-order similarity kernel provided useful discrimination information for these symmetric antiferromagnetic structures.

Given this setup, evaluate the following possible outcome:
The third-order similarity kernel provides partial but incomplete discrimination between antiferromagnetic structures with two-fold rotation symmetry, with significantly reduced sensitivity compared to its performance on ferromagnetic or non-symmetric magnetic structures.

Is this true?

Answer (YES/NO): NO